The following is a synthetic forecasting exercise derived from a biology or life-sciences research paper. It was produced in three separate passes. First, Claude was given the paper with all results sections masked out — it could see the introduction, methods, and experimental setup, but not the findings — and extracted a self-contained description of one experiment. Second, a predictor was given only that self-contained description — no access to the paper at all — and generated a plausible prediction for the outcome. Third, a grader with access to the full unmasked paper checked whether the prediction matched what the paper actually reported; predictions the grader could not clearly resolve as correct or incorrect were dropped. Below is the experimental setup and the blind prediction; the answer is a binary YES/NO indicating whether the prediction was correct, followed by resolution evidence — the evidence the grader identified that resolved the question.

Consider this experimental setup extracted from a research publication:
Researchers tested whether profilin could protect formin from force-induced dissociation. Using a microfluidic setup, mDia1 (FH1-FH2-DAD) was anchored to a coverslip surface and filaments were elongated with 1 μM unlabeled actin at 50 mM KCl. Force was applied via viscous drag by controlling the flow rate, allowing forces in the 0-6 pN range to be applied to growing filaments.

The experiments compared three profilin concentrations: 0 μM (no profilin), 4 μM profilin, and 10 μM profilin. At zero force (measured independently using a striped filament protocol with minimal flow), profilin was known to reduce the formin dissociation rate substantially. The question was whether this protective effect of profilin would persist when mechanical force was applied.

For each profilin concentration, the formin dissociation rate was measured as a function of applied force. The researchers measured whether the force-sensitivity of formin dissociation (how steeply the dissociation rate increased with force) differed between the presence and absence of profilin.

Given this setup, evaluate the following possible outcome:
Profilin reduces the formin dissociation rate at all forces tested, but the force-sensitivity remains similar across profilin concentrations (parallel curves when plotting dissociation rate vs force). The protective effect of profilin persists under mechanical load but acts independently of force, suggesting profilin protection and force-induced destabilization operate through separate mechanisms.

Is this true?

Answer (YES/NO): NO